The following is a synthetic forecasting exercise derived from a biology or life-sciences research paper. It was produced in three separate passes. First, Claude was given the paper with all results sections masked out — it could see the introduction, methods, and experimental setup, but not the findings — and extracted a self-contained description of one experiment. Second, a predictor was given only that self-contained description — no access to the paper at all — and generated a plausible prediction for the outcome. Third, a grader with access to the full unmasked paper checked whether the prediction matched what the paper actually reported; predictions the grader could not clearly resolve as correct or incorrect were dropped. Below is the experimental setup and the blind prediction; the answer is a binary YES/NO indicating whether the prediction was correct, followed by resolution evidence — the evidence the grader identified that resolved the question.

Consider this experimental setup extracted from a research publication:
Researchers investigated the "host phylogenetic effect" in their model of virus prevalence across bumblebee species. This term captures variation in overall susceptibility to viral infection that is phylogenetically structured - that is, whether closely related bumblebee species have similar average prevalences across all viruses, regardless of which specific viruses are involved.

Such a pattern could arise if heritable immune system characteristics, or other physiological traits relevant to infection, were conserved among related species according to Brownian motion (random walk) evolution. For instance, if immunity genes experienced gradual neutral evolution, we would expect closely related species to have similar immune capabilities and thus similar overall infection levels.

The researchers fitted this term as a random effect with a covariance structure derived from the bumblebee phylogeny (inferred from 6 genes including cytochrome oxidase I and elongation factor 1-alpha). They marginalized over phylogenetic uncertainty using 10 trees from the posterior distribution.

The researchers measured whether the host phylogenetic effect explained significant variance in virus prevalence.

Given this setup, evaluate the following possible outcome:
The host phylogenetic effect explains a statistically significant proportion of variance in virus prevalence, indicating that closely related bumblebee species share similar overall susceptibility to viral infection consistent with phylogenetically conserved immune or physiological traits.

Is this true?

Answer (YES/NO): NO